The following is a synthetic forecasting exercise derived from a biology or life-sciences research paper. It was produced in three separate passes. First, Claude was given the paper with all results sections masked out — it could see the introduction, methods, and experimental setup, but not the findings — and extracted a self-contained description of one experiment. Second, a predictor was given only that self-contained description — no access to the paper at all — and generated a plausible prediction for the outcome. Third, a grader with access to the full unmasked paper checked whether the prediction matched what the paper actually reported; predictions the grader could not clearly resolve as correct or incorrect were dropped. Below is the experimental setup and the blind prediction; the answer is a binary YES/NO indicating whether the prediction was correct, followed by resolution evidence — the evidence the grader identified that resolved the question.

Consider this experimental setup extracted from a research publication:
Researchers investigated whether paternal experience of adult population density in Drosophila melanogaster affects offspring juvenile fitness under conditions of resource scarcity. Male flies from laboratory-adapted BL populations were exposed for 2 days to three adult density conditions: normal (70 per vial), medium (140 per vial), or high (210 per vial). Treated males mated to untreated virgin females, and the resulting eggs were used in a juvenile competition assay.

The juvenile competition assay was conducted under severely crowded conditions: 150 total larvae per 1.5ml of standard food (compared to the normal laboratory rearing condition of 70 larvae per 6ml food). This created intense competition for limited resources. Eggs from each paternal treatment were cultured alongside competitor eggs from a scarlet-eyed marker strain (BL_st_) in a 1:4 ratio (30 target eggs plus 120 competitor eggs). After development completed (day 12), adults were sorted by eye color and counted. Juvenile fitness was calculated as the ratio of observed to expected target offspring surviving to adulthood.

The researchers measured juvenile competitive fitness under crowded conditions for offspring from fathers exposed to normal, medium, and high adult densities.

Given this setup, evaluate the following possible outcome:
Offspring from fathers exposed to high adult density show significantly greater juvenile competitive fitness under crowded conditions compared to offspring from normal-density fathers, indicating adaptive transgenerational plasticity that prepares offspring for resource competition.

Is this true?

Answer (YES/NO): YES